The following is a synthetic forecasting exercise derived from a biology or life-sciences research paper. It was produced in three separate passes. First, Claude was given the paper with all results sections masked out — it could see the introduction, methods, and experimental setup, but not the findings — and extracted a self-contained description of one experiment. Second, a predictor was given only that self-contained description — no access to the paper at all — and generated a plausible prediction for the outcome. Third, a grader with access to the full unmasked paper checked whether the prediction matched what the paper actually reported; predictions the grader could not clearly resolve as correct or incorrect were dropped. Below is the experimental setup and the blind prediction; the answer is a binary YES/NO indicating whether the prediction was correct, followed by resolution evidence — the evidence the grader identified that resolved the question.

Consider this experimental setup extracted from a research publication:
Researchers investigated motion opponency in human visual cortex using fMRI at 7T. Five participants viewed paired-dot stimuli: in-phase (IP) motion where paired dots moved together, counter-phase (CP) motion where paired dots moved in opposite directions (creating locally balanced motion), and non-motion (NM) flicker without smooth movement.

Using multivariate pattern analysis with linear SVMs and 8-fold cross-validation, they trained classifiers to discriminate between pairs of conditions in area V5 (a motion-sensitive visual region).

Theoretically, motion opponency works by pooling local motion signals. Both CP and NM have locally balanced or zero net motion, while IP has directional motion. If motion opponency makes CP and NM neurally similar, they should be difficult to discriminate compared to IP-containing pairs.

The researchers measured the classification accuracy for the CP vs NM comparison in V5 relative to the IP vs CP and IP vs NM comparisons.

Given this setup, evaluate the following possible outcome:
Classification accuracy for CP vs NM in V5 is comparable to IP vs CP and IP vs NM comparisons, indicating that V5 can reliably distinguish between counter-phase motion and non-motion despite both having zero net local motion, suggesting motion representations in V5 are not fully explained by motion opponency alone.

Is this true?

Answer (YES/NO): NO